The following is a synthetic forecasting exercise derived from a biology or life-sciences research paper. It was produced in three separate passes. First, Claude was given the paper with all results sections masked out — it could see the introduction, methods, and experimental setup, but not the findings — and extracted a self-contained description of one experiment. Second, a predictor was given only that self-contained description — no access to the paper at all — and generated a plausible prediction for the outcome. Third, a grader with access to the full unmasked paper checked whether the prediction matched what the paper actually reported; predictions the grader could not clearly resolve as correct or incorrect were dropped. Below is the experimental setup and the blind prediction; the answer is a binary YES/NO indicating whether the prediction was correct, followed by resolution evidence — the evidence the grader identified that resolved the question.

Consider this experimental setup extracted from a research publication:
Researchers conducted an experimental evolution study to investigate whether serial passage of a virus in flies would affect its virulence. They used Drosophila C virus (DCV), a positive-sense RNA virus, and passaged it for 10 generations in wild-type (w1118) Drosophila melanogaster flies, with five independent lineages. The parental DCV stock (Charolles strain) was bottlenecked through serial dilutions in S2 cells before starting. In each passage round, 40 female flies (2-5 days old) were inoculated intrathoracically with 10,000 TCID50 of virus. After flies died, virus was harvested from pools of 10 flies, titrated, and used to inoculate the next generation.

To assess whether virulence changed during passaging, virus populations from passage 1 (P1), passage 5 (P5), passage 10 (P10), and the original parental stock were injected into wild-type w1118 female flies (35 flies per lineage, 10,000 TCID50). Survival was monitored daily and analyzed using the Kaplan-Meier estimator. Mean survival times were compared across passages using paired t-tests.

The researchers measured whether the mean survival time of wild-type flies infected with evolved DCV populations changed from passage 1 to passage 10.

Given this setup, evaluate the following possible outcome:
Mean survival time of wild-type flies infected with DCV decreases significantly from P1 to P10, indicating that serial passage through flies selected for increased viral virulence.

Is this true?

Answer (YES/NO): YES